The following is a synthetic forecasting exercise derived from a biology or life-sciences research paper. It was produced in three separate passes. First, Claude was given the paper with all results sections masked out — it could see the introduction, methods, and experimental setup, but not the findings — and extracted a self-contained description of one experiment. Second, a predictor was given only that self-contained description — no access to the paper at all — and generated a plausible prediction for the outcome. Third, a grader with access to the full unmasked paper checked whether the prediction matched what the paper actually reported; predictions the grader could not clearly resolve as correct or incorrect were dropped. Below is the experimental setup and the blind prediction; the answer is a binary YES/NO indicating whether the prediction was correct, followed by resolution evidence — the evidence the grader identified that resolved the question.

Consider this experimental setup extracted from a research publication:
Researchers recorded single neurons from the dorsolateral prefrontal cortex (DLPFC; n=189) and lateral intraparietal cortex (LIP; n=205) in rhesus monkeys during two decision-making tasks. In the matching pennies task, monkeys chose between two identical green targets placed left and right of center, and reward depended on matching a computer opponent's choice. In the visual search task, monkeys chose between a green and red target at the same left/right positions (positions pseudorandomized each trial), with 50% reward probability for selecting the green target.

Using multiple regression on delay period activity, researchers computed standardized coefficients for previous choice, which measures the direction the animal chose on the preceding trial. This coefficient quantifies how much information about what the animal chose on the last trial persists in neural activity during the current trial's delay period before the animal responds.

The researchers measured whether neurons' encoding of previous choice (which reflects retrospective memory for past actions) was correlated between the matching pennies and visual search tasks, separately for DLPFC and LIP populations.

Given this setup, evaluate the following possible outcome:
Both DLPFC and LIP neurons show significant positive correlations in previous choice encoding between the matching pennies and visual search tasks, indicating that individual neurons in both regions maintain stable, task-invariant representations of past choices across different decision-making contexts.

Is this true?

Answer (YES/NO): NO